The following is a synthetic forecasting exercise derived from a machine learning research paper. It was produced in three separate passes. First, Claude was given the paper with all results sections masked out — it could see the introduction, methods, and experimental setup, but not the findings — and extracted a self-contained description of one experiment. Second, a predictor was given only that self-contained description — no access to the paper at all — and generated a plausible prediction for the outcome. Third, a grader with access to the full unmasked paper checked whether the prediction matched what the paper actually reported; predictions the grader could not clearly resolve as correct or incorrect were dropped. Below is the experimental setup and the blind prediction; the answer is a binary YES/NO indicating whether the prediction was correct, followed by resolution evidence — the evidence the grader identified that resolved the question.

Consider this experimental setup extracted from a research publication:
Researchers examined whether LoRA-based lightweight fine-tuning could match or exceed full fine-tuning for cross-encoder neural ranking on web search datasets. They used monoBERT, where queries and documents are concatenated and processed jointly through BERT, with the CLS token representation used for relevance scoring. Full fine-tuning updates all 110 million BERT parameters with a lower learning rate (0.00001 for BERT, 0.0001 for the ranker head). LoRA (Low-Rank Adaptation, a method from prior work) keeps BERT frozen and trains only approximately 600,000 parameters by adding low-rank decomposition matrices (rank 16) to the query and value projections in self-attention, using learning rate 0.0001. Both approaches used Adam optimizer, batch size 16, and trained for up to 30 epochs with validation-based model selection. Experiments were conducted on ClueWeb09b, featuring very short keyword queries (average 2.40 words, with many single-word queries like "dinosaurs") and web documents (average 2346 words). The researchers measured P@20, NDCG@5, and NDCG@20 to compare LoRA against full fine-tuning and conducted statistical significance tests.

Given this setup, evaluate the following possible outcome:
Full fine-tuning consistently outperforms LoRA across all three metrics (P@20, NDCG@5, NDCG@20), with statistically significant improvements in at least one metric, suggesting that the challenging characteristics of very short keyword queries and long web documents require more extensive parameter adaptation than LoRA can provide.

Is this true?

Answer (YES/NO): NO